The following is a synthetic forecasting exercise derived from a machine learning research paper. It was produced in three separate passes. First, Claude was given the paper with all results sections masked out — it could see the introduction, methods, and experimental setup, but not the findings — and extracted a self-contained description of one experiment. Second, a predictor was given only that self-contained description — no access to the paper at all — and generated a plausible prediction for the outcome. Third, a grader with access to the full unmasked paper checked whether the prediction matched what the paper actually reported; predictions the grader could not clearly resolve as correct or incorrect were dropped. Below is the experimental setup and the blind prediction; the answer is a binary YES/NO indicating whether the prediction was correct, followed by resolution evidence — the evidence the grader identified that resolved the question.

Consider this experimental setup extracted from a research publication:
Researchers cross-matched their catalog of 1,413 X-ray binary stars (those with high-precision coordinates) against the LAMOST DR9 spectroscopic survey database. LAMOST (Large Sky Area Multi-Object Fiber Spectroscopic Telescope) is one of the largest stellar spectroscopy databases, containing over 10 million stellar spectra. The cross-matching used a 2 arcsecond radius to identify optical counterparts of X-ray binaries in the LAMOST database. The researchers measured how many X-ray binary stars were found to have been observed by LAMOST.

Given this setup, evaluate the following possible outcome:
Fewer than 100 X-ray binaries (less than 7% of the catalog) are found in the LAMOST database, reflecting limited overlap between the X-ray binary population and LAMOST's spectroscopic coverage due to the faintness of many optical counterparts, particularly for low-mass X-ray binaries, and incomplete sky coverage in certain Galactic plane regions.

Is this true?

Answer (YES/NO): YES